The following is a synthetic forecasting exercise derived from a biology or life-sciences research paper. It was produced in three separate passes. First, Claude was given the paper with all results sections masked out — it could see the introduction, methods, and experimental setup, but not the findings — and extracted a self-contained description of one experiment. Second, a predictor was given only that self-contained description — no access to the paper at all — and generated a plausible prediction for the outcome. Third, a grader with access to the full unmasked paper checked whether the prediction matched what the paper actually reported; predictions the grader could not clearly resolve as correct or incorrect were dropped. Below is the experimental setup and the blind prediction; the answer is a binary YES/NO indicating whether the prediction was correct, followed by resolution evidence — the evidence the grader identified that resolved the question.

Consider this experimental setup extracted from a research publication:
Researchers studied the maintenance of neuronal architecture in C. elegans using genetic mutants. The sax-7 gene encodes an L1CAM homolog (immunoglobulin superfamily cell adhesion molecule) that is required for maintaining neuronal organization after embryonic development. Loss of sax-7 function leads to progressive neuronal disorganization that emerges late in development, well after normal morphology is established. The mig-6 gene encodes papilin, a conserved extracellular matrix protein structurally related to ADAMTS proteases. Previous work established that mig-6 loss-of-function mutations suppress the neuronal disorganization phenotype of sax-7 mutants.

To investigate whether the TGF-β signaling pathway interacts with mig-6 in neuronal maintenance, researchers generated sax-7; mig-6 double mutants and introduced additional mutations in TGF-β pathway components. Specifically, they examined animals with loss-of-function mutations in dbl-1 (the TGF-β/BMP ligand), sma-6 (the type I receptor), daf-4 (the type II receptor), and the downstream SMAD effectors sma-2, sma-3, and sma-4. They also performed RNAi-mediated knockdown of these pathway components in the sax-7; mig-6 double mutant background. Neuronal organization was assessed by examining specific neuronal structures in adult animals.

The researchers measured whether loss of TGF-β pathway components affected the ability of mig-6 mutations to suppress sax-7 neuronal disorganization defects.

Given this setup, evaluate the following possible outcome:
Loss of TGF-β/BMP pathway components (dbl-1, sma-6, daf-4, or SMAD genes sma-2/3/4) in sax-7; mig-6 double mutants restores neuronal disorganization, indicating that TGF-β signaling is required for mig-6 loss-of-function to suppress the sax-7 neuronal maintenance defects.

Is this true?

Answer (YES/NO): NO